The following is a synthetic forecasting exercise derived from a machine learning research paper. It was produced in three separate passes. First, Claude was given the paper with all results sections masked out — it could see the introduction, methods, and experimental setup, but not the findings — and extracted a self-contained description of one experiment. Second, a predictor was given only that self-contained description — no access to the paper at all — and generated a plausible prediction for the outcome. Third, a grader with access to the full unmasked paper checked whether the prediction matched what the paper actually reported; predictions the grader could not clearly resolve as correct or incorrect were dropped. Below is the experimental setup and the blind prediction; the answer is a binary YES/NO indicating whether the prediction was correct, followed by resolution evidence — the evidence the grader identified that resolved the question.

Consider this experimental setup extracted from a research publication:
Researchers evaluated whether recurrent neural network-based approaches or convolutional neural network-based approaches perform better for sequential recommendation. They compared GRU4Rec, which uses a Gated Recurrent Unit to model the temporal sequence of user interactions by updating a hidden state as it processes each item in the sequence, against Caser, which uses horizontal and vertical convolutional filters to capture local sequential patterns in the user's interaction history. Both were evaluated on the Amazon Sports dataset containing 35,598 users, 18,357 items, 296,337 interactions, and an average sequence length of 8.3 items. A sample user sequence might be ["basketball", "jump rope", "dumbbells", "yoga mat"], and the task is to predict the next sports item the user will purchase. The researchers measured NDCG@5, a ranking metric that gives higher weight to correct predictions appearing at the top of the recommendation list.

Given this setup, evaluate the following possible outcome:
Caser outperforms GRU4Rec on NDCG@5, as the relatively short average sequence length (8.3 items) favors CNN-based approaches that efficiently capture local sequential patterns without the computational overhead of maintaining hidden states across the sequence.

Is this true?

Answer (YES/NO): YES